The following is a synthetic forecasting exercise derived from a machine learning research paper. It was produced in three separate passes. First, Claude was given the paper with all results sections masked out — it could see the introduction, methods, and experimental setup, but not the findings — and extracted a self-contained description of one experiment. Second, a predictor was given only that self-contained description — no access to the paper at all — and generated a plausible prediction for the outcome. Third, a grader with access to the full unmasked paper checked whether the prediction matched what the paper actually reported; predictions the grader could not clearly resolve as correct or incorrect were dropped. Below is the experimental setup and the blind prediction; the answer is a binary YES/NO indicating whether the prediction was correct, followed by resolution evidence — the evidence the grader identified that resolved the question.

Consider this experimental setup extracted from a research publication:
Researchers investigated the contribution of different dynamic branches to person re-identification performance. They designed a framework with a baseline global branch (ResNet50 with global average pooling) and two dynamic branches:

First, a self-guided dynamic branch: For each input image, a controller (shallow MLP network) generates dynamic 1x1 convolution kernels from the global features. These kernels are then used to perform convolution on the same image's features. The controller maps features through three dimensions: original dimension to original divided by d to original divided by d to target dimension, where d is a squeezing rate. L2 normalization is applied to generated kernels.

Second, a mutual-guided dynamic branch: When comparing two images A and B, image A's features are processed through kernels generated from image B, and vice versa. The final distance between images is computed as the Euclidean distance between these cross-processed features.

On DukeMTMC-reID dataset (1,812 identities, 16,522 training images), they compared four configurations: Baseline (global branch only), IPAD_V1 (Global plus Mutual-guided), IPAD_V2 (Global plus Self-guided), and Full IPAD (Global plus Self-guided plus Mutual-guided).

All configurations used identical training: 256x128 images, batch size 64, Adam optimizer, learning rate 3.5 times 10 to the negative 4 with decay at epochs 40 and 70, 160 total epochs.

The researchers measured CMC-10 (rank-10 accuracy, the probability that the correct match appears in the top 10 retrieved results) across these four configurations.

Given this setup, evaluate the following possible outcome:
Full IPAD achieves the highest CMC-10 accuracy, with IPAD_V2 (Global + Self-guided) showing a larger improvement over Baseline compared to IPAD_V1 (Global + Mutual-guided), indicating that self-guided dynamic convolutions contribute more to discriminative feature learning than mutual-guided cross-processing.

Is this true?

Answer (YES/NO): NO